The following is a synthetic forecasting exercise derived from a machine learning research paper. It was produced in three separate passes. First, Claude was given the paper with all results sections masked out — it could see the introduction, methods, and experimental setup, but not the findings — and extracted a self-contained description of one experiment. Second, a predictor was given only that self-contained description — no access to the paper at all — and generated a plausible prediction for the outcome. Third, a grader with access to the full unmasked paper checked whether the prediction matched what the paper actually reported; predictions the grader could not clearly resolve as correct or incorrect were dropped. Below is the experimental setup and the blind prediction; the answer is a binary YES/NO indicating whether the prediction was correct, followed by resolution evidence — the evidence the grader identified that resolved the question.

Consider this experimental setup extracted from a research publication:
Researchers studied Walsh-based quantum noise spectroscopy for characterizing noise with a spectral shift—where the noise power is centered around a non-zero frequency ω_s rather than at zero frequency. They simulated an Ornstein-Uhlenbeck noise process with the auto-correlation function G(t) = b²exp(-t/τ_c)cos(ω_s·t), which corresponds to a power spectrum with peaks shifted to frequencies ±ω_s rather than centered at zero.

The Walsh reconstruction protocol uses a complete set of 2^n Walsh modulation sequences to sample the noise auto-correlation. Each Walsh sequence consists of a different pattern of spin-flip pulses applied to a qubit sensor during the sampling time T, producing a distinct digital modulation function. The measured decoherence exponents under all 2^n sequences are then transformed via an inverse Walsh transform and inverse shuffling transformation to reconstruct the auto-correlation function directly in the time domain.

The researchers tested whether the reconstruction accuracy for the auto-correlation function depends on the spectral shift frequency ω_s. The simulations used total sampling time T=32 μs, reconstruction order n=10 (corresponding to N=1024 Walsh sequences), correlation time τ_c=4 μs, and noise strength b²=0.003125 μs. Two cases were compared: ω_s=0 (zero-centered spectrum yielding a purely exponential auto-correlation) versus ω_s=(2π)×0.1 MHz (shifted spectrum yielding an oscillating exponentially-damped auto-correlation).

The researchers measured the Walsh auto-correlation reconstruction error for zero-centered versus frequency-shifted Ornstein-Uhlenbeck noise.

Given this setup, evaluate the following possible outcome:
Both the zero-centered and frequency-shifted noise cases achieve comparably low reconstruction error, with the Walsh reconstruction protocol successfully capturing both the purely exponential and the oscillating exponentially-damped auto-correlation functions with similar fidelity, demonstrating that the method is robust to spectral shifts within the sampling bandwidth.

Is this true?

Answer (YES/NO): NO